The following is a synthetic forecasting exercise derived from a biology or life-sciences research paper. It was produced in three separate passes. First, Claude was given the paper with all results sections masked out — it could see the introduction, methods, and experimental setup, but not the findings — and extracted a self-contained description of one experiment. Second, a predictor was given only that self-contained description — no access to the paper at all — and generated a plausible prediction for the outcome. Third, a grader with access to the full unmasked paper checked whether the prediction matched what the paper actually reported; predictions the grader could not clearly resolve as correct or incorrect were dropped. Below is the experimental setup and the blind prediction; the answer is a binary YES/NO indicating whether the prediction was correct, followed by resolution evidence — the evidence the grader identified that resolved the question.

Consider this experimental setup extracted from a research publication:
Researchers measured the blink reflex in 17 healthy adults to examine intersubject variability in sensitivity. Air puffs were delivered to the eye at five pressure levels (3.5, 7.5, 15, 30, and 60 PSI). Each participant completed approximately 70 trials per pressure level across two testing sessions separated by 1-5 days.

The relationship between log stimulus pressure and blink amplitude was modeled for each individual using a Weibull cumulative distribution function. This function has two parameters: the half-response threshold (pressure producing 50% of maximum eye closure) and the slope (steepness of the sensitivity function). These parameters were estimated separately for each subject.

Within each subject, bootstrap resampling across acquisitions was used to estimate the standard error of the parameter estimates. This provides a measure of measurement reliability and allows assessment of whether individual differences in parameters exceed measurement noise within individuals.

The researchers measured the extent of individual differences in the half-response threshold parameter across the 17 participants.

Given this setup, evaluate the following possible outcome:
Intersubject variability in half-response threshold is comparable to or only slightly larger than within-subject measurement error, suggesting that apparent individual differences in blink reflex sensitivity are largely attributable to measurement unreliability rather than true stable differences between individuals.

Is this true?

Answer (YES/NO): NO